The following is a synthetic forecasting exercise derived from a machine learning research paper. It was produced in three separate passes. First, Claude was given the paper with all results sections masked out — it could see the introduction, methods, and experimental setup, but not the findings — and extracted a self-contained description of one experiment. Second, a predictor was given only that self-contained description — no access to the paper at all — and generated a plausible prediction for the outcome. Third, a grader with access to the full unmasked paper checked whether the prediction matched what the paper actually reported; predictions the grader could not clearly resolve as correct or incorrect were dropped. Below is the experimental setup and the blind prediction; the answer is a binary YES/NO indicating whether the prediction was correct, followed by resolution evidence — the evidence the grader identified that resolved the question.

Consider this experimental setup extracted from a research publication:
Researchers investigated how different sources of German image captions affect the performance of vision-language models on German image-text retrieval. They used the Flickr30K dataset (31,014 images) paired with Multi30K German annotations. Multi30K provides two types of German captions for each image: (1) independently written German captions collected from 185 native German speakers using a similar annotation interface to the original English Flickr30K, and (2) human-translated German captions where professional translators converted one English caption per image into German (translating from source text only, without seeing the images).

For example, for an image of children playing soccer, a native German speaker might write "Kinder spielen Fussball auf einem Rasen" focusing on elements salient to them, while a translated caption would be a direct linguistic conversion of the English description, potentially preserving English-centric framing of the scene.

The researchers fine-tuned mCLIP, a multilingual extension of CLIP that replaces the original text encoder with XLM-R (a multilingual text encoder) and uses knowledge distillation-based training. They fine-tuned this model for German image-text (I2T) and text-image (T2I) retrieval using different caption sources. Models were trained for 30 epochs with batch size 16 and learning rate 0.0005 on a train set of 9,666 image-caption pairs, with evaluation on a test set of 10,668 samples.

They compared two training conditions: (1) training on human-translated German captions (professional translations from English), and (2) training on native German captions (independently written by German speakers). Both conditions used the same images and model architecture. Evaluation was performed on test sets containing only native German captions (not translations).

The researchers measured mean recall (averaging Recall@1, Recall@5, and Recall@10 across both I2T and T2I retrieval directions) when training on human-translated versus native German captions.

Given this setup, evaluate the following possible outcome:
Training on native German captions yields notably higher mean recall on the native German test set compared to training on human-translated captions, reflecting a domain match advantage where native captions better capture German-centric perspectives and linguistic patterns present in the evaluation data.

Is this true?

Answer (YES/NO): YES